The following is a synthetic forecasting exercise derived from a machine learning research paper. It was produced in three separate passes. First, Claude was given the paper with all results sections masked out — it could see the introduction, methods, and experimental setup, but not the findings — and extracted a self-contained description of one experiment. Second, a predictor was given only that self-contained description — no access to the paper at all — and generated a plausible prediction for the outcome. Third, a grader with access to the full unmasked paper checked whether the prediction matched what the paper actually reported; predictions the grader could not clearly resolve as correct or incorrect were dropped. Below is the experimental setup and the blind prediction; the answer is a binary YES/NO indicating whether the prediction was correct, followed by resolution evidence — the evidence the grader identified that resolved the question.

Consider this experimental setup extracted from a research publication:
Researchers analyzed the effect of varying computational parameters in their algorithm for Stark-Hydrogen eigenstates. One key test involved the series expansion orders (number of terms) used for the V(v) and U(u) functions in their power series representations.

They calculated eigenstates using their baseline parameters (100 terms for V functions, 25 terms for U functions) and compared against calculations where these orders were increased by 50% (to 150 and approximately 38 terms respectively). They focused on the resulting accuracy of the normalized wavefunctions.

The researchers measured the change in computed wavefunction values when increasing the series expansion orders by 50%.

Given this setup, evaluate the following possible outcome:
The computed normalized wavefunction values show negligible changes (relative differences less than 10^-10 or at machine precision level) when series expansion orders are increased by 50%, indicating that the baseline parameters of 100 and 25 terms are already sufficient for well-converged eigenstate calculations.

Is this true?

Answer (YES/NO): YES